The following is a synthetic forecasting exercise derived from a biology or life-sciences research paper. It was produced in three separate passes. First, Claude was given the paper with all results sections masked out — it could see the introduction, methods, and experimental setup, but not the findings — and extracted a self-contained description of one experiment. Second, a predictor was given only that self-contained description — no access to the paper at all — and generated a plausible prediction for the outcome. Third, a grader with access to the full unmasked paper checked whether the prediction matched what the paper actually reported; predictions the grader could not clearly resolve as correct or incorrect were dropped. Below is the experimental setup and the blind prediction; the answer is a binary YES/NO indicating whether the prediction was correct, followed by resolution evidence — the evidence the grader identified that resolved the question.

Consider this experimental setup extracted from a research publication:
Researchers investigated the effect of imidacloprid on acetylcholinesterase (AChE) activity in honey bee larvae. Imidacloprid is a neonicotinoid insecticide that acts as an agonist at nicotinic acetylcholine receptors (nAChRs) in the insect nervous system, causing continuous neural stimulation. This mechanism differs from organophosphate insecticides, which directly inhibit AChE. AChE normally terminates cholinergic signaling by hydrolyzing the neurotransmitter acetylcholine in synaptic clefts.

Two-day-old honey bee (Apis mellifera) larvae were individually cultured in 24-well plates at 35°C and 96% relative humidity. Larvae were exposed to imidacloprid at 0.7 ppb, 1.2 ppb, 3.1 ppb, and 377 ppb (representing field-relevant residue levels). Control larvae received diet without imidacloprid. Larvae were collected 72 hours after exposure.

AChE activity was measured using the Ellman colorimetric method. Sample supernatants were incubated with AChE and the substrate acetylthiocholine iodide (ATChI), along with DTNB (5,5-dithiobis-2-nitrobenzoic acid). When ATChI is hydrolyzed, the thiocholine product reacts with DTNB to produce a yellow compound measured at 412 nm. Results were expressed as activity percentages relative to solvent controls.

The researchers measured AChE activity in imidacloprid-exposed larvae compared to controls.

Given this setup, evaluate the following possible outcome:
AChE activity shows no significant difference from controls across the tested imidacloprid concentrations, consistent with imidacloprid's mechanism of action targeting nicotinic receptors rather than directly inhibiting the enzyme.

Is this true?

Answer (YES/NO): NO